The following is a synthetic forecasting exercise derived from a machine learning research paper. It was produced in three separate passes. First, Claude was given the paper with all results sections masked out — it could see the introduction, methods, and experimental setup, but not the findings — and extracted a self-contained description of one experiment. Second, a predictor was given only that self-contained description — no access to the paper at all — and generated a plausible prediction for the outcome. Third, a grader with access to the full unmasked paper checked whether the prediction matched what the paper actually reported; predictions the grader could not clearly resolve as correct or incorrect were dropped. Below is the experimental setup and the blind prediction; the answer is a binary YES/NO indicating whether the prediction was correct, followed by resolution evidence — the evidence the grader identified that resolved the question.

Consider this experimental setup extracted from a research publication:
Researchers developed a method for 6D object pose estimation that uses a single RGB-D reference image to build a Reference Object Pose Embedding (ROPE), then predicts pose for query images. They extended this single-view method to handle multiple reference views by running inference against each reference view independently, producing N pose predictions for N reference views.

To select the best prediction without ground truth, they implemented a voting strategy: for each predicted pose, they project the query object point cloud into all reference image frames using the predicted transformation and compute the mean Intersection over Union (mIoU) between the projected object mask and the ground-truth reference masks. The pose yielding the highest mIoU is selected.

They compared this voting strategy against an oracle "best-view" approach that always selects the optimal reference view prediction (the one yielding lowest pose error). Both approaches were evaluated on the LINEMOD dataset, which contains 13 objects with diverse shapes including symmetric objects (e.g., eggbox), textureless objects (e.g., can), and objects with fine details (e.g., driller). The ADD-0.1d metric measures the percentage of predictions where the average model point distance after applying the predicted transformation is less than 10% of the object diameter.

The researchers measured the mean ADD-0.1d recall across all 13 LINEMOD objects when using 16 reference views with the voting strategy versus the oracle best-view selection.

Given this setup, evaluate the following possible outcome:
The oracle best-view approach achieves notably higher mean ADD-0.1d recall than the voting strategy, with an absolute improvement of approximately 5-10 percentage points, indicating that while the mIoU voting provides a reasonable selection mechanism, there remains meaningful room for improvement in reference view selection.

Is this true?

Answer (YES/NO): YES